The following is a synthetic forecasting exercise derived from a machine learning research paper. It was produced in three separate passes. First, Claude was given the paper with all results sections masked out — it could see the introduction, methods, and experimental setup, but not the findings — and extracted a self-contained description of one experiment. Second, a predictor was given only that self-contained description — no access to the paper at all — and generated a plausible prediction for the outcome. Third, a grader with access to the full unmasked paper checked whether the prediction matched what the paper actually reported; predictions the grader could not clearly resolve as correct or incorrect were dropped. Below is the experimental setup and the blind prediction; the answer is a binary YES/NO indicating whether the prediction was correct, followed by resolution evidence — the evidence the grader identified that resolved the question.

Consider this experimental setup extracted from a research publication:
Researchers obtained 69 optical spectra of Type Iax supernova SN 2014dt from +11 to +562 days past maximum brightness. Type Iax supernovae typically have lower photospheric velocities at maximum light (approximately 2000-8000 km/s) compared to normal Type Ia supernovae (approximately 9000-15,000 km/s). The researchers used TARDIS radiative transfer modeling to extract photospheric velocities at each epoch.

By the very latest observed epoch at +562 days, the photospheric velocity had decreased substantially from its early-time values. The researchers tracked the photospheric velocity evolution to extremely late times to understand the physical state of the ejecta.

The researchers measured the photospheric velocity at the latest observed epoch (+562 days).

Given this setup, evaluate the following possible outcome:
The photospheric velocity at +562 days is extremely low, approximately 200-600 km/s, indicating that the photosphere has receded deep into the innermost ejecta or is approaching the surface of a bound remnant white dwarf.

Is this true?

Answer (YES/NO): NO